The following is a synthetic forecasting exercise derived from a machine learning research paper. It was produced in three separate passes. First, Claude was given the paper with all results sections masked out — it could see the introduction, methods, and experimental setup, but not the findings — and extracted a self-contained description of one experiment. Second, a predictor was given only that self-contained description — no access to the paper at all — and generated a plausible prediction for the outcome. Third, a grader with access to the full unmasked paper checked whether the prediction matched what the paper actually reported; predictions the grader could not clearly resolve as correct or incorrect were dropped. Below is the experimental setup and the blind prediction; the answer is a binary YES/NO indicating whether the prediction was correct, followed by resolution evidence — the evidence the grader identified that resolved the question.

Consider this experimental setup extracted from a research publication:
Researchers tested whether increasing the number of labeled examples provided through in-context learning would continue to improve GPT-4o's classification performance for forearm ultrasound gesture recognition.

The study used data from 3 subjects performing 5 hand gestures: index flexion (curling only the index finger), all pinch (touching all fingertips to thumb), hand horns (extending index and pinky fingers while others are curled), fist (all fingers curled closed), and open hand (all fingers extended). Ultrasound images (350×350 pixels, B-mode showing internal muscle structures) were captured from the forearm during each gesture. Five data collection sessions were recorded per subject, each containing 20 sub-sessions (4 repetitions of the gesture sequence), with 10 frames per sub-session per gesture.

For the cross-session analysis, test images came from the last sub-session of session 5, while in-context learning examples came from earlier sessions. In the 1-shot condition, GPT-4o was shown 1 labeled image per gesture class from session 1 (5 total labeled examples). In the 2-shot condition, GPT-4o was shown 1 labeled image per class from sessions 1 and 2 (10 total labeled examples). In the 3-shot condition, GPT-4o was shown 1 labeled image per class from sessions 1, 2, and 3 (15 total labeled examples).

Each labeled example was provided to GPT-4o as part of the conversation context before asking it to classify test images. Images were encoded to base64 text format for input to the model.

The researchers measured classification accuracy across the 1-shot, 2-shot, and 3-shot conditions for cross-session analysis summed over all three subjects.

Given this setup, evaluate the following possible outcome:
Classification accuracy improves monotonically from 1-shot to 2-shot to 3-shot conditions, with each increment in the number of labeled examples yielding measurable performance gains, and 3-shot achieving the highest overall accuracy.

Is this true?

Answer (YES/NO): YES